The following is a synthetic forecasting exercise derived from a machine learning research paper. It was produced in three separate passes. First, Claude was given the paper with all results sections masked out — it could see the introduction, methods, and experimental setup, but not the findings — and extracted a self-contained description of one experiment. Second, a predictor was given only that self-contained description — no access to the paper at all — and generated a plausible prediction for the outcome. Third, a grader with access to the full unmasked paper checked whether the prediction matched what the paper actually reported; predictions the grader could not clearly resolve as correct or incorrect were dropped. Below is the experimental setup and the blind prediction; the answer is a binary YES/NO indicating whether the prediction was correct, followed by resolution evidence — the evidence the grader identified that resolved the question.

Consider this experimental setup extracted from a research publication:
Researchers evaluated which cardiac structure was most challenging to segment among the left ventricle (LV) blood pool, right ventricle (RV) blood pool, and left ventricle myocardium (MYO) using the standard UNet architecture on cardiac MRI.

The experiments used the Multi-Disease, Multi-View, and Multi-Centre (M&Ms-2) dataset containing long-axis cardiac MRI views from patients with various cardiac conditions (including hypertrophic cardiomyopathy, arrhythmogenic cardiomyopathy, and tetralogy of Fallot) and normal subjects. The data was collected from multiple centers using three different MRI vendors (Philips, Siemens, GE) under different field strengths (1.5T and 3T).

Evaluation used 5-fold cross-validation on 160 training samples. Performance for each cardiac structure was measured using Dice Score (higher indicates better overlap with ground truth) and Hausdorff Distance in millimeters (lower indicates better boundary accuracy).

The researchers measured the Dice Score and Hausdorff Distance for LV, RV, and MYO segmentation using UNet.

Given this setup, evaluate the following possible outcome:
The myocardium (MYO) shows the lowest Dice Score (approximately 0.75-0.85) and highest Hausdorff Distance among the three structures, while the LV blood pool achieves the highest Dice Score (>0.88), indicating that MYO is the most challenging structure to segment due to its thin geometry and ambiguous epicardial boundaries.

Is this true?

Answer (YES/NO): NO